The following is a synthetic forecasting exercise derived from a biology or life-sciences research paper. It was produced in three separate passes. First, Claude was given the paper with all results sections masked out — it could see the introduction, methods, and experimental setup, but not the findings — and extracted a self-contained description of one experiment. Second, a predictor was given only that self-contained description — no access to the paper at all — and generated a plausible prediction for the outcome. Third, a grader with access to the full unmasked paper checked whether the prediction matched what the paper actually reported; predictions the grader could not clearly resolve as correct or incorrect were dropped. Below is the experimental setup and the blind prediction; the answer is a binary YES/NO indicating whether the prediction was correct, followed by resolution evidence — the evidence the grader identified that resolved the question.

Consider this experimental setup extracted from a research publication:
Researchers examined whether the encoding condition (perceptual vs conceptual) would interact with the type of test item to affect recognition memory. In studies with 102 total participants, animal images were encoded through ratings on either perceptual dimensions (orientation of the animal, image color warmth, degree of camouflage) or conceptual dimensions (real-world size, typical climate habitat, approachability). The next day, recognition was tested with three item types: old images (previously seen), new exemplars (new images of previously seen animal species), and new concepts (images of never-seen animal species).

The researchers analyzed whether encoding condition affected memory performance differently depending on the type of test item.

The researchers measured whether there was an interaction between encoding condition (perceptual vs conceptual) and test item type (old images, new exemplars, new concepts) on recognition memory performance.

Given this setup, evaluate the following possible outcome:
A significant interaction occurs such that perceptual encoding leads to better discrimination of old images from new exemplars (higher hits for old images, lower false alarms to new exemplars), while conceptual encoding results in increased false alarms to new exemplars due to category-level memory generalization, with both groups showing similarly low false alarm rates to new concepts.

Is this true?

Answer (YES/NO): NO